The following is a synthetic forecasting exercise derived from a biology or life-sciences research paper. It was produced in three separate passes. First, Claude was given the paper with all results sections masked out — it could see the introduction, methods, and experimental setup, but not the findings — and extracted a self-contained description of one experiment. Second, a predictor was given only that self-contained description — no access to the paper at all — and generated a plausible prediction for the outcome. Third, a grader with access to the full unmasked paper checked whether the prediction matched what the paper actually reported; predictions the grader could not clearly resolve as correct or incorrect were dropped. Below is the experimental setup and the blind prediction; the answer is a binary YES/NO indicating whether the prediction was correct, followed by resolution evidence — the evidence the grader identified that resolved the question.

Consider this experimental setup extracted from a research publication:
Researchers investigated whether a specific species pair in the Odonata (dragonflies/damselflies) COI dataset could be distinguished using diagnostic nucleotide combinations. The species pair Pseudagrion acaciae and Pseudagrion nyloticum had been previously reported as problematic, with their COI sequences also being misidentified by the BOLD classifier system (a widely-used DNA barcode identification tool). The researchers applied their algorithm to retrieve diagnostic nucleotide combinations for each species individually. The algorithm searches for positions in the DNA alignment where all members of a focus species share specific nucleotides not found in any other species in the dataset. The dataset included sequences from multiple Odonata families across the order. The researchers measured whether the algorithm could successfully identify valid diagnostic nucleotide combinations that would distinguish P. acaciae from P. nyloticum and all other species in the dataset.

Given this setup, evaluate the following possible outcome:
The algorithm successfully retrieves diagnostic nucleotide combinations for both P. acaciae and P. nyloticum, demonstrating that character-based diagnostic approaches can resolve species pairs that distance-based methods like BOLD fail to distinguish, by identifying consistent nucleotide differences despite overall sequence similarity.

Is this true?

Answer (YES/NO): NO